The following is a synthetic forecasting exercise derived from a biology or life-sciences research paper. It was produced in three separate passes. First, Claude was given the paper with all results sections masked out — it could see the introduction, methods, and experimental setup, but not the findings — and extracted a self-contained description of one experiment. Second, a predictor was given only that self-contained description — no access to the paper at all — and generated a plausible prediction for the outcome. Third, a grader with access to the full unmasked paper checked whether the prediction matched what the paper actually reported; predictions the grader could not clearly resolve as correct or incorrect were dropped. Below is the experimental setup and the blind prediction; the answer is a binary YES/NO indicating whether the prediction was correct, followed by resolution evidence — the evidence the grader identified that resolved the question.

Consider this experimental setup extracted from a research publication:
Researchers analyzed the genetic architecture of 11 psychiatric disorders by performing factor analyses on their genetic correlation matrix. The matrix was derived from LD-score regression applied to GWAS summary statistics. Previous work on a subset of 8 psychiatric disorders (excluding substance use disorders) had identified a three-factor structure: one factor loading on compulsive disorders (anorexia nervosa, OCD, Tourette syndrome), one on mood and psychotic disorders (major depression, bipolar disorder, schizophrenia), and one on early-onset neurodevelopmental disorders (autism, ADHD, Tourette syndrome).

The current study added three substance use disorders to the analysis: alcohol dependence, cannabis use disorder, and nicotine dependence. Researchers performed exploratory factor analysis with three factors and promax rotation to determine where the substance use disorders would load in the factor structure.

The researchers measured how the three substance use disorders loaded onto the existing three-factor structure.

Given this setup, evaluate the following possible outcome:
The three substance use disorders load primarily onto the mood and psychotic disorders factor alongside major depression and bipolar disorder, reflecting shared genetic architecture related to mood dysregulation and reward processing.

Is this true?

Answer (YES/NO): NO